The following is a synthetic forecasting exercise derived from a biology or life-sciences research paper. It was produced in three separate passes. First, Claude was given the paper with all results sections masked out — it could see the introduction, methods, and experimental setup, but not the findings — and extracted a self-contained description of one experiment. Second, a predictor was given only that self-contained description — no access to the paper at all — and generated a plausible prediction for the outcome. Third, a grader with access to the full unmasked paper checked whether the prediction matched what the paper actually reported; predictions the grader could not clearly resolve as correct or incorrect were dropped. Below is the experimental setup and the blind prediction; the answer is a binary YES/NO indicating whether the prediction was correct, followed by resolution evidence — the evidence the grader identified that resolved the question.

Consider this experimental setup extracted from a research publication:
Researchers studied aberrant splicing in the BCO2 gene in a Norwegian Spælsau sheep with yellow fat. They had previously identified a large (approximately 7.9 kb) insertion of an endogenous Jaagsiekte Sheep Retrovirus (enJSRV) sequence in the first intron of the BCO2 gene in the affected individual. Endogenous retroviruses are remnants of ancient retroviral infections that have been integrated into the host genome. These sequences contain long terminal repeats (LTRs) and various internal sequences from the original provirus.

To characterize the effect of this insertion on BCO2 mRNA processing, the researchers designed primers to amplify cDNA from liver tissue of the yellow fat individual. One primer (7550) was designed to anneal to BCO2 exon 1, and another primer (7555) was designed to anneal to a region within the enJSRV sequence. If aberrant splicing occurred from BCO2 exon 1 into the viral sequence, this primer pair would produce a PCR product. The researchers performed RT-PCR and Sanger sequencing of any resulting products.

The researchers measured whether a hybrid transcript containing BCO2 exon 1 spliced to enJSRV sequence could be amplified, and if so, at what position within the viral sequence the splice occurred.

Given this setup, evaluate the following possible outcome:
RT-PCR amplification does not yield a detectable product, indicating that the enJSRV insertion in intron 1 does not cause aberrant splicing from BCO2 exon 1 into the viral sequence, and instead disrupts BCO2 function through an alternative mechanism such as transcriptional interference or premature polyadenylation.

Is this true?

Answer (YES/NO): NO